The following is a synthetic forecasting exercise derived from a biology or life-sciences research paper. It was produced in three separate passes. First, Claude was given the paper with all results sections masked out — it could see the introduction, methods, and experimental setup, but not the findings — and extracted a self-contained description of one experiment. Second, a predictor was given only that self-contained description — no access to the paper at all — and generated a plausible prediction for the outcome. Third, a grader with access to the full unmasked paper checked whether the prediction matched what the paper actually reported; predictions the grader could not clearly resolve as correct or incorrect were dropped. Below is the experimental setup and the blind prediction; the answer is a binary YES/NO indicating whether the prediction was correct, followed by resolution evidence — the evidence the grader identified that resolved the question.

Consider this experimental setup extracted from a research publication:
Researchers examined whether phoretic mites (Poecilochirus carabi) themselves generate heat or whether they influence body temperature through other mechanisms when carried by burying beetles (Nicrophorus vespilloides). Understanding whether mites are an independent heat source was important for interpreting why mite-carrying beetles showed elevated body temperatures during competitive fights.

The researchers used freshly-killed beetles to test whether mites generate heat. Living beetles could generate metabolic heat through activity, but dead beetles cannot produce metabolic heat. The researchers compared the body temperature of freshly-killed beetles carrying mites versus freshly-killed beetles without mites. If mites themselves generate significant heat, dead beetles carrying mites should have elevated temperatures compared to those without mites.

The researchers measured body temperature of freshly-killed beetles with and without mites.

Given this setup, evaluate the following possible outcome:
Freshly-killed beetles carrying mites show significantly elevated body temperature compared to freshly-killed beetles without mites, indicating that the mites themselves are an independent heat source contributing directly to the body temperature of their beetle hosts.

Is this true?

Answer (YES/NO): NO